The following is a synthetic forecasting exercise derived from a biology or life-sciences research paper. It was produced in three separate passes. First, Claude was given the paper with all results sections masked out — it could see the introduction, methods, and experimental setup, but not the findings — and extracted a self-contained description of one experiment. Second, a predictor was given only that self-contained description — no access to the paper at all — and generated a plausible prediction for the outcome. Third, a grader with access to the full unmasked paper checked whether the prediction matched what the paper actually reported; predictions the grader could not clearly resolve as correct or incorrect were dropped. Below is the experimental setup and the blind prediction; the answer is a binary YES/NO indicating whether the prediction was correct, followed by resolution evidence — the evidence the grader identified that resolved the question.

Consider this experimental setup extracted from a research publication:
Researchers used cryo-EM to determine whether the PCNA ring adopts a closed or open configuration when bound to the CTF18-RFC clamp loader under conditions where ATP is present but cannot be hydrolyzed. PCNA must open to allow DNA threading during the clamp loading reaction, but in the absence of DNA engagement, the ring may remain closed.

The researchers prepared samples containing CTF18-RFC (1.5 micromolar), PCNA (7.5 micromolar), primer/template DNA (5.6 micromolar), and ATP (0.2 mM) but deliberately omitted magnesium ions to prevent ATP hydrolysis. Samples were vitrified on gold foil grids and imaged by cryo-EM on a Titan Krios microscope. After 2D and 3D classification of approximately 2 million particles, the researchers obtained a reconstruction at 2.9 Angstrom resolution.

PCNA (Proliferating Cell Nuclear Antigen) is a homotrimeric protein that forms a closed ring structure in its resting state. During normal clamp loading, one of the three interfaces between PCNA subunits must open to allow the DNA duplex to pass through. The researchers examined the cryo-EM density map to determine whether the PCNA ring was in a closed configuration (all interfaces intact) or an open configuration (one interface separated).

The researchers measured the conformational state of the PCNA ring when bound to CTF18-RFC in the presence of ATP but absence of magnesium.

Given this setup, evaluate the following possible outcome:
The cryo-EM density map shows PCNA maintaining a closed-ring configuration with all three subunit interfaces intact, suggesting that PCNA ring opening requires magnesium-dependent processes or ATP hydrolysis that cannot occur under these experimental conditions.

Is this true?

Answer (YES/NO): YES